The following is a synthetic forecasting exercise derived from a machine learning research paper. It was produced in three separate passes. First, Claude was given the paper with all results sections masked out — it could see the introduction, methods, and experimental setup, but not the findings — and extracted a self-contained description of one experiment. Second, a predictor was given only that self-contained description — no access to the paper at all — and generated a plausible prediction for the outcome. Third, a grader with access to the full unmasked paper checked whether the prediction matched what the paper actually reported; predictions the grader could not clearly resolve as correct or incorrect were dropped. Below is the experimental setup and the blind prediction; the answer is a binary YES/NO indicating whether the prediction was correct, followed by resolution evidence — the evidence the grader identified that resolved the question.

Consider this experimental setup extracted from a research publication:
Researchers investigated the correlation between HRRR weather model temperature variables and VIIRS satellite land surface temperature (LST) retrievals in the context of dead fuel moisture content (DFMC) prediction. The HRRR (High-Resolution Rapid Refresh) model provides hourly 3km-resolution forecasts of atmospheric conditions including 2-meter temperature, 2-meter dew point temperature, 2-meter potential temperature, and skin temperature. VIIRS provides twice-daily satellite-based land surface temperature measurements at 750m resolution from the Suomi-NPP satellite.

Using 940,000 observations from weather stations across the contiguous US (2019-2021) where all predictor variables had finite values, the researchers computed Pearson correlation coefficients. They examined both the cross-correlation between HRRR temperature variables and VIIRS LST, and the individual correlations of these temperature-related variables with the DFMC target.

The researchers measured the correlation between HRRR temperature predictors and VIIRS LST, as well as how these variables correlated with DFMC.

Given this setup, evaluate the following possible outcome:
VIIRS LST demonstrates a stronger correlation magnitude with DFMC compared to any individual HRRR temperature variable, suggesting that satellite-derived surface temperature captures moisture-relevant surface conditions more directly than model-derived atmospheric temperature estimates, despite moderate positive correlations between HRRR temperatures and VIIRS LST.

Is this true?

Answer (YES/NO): NO